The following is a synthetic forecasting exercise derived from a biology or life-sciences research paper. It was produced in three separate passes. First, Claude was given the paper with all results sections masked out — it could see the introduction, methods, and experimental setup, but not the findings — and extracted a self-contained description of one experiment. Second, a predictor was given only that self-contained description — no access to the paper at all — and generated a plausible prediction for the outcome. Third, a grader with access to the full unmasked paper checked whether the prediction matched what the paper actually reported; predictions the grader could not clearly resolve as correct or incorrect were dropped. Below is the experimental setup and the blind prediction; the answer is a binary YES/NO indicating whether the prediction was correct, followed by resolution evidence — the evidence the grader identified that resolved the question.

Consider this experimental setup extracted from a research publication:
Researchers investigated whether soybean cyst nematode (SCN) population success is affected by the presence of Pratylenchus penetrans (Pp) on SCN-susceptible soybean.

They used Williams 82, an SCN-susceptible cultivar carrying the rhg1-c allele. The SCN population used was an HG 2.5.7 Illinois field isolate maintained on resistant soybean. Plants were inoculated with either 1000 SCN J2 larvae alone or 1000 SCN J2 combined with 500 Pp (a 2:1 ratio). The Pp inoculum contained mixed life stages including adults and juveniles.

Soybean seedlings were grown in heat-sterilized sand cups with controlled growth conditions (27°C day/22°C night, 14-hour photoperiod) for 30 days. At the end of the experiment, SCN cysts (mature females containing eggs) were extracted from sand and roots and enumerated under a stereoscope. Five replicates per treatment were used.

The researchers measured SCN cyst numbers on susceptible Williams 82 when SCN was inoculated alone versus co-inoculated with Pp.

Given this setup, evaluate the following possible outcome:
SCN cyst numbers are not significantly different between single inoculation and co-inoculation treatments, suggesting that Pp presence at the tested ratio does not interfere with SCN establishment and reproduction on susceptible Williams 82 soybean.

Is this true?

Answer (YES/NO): YES